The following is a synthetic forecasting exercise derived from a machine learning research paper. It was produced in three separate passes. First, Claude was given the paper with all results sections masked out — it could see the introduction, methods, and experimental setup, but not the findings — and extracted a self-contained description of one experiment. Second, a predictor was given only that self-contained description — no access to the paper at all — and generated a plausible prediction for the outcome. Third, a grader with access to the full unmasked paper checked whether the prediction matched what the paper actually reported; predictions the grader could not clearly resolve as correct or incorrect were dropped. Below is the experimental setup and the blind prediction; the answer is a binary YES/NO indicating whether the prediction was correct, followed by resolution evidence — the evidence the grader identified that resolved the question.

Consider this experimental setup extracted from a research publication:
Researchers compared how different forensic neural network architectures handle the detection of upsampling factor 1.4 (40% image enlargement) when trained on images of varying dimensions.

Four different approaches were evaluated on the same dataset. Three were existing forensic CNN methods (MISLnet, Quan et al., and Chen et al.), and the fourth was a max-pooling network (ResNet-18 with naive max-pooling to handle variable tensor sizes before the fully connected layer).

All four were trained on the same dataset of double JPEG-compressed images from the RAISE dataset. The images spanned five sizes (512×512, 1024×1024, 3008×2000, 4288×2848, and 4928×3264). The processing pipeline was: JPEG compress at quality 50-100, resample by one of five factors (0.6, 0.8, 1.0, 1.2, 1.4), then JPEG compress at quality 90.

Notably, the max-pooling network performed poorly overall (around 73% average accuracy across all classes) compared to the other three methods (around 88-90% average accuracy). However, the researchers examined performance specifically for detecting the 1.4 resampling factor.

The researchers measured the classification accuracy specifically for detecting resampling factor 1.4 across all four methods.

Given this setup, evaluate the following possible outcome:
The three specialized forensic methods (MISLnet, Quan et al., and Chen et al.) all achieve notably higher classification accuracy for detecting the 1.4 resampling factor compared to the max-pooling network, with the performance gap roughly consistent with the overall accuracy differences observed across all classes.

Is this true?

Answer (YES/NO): NO